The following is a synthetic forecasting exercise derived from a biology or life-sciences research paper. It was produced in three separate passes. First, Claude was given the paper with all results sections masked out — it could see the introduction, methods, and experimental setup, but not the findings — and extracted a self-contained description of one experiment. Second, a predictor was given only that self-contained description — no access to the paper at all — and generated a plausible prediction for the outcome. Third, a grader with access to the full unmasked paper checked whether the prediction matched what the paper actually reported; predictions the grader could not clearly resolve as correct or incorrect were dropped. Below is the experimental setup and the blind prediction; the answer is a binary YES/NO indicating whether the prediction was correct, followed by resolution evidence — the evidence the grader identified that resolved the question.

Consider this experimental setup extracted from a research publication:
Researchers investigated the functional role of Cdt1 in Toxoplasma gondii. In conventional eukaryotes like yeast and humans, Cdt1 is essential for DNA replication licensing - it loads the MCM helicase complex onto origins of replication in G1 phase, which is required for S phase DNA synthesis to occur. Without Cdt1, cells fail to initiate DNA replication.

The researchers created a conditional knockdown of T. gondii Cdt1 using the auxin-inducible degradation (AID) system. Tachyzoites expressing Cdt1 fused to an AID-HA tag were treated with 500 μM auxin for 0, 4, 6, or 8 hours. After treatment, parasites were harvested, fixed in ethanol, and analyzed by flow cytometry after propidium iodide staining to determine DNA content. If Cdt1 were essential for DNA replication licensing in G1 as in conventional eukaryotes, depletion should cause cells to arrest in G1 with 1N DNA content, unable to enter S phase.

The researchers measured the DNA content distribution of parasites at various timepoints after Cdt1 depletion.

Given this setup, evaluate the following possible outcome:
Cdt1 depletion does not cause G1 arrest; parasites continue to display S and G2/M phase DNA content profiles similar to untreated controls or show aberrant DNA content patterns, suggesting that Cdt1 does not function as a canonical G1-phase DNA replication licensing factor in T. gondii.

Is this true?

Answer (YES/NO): YES